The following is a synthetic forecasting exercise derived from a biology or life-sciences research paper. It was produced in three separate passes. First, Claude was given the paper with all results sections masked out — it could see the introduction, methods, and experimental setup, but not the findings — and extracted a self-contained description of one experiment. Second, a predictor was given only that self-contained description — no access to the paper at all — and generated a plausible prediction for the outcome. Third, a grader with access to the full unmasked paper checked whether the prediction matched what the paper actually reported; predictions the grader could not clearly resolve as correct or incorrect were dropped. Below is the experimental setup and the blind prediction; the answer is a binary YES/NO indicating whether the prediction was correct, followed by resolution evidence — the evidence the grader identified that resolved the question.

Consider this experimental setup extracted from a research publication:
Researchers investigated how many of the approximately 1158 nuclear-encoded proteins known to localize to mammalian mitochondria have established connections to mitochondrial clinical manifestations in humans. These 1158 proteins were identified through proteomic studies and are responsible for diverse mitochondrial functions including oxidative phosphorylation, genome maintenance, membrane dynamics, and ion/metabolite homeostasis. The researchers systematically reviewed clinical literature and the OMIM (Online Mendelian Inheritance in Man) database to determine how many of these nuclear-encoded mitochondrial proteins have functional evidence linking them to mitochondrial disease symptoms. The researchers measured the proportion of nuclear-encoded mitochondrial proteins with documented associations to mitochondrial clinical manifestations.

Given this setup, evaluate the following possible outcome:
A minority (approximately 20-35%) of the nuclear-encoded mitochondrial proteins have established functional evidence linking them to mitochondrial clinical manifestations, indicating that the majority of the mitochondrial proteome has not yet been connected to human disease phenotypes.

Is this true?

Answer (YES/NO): YES